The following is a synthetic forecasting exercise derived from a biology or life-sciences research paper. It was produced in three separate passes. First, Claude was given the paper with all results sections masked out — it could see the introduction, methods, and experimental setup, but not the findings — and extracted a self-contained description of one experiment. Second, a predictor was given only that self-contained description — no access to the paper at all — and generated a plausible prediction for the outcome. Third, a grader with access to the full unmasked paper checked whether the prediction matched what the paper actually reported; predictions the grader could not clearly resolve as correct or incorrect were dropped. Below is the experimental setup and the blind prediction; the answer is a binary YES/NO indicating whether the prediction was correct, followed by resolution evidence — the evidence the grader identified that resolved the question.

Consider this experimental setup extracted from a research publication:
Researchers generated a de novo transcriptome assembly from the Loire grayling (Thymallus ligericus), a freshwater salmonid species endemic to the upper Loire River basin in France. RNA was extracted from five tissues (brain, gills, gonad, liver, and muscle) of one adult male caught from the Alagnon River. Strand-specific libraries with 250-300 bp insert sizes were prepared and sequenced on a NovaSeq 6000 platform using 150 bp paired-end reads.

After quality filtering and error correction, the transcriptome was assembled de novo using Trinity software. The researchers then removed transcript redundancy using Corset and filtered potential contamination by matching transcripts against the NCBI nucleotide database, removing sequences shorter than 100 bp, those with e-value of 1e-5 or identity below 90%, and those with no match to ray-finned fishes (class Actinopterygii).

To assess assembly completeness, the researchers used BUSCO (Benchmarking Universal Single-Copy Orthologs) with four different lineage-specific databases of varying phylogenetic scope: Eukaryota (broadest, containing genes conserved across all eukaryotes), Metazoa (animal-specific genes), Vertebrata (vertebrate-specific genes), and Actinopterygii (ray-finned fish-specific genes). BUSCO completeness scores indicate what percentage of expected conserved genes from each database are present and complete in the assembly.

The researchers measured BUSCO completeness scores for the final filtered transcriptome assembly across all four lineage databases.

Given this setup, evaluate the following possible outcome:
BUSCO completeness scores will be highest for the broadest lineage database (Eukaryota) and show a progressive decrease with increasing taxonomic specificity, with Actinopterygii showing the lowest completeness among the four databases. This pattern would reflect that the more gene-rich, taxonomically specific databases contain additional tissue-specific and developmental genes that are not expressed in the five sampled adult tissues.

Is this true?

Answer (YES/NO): NO